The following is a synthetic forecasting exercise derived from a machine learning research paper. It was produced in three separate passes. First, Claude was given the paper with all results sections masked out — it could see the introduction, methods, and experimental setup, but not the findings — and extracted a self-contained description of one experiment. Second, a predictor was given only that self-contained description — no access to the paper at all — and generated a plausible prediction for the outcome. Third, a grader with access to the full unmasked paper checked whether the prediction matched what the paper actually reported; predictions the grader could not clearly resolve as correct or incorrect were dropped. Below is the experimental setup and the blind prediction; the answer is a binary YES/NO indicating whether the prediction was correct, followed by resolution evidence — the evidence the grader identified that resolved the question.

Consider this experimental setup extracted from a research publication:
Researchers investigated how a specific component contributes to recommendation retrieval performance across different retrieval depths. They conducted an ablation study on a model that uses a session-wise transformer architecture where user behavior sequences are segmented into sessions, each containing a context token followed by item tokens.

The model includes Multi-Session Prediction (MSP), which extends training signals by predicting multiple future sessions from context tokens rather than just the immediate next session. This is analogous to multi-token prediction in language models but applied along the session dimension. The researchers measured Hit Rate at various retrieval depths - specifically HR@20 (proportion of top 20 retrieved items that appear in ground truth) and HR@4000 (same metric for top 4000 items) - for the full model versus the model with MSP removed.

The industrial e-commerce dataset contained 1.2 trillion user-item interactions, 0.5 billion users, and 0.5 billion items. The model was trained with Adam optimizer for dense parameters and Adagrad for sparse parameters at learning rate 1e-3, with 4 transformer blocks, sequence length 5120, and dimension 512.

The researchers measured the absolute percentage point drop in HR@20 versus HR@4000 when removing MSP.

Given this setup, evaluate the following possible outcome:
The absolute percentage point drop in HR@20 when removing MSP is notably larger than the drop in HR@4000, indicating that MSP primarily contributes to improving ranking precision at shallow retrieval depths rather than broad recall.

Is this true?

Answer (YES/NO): NO